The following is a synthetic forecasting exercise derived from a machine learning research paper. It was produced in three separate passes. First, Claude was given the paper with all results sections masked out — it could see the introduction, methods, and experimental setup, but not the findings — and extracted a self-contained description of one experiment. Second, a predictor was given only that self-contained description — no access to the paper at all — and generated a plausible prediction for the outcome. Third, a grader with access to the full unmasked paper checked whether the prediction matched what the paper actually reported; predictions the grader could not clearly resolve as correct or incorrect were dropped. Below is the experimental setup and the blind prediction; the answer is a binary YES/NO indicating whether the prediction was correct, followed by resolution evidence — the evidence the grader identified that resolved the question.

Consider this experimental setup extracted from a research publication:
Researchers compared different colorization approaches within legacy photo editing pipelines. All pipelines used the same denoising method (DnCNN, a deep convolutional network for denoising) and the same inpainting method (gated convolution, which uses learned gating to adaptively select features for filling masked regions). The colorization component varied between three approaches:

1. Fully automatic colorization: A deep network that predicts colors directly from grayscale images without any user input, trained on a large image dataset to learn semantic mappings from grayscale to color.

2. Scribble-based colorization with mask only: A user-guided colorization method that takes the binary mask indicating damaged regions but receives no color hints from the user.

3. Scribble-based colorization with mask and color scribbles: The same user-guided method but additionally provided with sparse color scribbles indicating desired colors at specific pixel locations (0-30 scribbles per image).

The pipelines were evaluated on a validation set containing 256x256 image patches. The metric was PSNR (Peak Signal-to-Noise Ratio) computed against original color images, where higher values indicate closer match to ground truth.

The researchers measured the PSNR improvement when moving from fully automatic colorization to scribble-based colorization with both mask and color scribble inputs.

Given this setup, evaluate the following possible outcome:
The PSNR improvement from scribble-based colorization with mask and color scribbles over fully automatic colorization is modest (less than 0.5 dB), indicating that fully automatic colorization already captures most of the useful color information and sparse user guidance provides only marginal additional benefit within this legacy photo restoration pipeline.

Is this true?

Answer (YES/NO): NO